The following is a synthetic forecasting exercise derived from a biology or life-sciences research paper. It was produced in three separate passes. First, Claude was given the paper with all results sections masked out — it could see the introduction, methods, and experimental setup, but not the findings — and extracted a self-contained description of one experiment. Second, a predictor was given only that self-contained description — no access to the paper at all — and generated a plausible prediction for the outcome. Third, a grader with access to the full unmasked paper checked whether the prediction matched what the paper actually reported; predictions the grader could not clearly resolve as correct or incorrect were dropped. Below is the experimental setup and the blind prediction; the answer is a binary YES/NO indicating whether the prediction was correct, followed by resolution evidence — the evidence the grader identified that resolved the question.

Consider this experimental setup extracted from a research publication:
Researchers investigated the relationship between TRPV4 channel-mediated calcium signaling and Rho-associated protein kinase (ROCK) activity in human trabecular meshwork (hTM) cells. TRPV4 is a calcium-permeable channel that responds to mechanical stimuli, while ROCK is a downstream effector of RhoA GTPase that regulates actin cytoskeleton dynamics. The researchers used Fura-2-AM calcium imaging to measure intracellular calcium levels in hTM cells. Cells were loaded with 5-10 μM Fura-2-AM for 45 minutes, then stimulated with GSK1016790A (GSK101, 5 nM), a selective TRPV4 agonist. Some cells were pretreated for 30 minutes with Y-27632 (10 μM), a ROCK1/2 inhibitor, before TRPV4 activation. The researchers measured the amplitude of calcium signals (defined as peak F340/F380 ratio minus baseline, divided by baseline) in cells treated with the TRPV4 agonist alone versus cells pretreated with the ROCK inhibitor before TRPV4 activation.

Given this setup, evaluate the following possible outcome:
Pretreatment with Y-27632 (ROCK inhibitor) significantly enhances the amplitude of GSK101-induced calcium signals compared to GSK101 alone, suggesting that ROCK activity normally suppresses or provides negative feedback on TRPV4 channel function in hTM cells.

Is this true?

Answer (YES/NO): NO